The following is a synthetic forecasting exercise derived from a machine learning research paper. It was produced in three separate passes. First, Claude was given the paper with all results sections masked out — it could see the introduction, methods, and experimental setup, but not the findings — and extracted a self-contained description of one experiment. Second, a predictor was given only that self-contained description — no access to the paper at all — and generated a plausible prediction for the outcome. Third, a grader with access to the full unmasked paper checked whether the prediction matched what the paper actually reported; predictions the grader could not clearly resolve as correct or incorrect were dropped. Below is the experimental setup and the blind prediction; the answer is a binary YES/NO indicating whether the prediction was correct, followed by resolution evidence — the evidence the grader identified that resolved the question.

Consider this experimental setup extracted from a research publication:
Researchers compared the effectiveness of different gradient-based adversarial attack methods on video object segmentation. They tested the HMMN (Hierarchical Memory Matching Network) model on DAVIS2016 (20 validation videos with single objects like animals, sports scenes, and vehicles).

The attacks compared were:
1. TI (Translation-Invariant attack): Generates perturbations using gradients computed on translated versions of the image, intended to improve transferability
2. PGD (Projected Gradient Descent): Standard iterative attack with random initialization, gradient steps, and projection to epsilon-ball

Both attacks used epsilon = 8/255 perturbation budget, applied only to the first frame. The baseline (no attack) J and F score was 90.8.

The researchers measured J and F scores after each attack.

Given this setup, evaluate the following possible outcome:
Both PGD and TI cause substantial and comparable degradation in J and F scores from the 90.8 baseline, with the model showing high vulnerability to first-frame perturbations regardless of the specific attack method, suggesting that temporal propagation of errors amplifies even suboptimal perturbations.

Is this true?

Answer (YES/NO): NO